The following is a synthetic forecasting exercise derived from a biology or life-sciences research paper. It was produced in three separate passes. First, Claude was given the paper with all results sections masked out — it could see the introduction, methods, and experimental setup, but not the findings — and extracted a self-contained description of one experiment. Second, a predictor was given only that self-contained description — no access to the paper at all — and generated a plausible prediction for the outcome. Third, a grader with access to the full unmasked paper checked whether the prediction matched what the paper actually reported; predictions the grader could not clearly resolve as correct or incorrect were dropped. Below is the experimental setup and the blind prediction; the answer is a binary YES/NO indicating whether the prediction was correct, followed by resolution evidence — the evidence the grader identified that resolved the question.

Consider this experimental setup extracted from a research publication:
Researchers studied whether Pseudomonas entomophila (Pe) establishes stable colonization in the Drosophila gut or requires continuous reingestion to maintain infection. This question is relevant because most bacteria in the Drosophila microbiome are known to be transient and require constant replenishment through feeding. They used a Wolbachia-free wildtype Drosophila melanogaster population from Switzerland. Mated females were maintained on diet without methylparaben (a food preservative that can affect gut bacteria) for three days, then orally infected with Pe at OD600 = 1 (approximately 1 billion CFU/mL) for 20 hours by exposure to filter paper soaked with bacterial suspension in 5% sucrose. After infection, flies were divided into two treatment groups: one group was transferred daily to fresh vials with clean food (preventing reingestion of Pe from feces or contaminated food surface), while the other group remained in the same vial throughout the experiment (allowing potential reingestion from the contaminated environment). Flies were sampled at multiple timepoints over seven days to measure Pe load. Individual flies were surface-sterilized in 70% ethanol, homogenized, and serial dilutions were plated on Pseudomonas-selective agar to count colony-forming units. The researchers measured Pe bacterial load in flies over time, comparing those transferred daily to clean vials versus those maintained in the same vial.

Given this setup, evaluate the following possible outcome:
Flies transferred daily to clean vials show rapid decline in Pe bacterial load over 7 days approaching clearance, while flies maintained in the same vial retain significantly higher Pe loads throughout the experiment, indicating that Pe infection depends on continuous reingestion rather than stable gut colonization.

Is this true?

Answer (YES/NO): NO